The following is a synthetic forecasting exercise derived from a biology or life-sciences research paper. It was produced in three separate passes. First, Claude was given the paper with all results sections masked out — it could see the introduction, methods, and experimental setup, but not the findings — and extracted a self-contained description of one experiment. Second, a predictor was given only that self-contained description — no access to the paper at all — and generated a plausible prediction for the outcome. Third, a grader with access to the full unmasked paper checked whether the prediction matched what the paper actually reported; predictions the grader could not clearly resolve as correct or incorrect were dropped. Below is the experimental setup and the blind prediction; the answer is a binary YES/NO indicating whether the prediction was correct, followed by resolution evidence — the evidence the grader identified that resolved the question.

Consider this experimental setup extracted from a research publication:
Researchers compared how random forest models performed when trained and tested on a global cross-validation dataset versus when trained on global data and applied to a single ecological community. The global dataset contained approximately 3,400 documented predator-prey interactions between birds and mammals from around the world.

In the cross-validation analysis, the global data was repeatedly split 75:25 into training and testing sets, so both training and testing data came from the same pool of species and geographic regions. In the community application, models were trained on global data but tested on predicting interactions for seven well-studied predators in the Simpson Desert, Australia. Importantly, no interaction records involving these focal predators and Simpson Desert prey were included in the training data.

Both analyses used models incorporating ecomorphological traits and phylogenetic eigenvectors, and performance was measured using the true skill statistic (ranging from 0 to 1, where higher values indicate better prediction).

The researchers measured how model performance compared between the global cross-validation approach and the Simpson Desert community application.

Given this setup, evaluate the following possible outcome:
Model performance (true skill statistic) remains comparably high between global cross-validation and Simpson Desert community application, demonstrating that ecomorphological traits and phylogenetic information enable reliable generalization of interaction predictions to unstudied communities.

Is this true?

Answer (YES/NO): NO